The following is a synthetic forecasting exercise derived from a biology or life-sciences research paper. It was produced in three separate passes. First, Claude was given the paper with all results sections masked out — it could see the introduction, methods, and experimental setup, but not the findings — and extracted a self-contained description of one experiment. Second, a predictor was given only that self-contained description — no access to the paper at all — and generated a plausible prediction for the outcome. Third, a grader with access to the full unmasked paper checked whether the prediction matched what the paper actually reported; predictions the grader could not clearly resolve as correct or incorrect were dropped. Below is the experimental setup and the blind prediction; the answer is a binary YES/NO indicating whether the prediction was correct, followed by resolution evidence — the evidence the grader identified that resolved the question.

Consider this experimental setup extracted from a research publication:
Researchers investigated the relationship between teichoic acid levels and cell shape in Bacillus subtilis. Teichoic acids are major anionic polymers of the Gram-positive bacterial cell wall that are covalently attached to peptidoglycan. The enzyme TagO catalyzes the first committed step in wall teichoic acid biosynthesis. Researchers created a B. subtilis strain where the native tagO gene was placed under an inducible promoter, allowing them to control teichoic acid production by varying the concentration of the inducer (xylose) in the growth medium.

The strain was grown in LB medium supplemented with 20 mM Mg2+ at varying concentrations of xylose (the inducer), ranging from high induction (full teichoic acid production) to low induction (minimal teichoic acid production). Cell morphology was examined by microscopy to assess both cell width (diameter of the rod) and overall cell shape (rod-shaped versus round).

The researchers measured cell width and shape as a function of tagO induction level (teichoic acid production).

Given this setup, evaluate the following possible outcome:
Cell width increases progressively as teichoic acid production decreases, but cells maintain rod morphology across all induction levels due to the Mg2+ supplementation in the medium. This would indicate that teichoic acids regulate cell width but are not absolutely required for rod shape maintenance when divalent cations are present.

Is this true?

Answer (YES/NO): NO